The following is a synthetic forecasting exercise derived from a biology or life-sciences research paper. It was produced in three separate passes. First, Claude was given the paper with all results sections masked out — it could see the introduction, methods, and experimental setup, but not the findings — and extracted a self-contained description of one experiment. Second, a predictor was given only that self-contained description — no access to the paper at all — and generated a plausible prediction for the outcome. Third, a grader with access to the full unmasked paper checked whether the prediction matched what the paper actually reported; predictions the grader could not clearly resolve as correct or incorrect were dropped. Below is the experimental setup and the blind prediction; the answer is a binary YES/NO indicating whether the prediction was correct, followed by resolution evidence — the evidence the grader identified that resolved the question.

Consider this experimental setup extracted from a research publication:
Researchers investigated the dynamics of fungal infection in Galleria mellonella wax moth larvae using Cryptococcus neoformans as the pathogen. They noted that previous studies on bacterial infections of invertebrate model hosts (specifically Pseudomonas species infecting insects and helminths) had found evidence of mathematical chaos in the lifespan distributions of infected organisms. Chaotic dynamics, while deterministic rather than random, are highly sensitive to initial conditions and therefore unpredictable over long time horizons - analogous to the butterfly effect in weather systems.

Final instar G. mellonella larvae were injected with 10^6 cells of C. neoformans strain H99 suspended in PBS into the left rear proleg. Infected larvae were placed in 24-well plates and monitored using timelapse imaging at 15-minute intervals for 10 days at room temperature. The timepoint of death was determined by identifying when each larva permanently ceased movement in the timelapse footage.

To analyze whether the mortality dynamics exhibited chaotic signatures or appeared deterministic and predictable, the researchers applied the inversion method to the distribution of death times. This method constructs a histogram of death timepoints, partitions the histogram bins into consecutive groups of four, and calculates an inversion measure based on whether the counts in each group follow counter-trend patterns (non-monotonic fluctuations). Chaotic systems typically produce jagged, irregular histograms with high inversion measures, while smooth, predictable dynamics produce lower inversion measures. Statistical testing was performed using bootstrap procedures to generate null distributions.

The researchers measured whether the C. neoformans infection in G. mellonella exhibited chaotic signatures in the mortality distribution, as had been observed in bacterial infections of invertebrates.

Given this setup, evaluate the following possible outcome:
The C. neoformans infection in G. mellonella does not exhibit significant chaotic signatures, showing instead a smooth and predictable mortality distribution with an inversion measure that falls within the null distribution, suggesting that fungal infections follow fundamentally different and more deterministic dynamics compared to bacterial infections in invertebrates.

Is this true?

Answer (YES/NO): YES